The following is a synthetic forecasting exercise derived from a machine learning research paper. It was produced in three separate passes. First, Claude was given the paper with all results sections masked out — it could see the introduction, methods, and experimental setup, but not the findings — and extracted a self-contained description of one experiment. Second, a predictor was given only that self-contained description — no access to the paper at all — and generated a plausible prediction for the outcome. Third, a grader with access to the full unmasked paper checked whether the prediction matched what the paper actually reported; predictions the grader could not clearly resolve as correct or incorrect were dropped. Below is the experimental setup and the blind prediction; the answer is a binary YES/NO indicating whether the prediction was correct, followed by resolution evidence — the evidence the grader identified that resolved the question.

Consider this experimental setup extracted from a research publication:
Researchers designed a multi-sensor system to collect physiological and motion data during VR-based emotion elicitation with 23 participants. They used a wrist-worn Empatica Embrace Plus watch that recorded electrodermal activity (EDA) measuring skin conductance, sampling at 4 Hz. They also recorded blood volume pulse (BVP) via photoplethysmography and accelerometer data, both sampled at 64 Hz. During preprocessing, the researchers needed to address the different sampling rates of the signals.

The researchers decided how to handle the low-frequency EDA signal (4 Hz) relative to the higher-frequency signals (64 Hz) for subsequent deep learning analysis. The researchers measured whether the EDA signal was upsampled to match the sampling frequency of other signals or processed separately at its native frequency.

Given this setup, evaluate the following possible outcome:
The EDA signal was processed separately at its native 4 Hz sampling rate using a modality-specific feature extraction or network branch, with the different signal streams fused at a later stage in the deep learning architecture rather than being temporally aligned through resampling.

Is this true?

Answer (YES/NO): NO